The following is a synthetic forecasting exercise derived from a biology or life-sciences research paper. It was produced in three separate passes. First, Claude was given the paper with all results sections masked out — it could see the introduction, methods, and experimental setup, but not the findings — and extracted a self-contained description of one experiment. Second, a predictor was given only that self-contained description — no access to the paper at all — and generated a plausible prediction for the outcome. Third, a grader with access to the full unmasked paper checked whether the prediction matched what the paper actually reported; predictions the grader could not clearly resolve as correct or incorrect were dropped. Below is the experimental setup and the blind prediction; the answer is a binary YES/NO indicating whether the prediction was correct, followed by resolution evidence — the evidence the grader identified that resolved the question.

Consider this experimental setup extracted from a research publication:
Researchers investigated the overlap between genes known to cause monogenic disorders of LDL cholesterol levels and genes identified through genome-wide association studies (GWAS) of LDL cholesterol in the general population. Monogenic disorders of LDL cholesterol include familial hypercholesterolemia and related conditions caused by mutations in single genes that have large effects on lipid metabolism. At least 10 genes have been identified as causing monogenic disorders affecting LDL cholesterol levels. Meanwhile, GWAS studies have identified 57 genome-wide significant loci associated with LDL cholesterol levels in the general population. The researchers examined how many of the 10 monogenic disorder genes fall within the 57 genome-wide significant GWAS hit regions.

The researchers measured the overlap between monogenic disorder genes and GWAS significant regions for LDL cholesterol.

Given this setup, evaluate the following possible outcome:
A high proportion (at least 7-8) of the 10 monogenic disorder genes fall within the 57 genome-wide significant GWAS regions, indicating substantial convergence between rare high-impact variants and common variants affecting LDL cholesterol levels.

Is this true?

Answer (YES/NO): YES